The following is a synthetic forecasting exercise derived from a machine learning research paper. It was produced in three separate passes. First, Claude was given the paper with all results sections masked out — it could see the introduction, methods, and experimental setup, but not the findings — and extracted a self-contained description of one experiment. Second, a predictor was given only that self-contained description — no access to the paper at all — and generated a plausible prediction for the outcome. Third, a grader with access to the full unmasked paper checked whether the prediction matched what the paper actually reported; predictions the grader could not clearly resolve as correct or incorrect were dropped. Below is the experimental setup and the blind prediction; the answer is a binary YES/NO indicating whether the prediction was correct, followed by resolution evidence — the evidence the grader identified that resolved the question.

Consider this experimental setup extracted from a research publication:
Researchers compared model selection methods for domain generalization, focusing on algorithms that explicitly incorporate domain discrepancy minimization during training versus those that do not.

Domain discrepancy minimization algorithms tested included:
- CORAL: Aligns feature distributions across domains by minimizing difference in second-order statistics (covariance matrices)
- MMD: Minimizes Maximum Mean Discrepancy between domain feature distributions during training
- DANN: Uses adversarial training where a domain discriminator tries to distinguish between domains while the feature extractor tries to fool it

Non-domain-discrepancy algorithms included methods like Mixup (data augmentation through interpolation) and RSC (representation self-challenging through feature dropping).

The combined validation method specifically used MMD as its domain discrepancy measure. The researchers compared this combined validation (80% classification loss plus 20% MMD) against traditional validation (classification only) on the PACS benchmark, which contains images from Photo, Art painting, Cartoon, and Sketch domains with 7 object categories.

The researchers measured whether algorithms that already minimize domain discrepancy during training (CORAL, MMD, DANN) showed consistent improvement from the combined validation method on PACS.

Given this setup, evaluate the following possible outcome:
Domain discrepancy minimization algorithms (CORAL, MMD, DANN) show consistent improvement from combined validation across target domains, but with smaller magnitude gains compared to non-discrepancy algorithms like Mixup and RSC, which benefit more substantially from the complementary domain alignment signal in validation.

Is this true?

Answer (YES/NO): NO